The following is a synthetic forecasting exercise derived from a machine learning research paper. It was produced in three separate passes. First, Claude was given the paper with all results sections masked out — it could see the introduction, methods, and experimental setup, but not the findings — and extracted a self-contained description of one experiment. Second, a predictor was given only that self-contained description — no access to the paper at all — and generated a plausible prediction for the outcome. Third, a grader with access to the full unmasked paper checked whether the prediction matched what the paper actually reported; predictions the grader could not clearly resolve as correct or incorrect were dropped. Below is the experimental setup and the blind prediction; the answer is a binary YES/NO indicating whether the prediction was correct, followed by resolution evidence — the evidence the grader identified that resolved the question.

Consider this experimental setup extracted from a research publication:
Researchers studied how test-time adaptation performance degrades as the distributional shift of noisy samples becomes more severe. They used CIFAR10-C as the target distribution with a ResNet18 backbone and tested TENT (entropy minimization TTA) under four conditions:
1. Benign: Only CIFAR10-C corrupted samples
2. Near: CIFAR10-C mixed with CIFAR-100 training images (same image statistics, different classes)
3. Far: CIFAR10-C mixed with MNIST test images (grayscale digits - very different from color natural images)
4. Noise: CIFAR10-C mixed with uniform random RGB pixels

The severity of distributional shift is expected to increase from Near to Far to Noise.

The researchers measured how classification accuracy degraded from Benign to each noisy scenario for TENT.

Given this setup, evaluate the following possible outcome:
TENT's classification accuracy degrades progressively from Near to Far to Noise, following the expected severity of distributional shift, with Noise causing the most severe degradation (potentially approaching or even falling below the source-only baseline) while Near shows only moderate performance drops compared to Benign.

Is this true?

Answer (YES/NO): YES